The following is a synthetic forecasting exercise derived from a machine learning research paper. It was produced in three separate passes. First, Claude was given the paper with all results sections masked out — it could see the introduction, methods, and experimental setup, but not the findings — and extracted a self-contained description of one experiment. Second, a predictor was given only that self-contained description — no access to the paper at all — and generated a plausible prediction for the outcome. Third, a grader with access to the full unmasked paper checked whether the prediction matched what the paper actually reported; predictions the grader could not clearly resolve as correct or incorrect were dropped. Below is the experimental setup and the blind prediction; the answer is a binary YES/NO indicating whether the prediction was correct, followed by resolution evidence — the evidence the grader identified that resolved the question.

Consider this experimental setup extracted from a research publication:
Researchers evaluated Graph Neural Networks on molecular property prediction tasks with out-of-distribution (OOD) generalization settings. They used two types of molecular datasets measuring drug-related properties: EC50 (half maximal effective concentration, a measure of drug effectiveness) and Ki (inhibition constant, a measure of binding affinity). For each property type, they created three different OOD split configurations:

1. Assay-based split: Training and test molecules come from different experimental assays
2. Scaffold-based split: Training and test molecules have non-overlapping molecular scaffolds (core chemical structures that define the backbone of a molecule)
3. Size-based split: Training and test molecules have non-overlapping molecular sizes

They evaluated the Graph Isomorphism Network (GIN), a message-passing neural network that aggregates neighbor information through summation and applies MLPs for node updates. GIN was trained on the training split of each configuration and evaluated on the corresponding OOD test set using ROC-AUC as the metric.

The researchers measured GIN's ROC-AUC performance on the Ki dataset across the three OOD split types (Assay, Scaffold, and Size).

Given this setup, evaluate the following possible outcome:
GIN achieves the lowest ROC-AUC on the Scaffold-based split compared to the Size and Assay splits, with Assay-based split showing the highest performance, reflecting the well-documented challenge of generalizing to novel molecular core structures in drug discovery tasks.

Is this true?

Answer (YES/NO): NO